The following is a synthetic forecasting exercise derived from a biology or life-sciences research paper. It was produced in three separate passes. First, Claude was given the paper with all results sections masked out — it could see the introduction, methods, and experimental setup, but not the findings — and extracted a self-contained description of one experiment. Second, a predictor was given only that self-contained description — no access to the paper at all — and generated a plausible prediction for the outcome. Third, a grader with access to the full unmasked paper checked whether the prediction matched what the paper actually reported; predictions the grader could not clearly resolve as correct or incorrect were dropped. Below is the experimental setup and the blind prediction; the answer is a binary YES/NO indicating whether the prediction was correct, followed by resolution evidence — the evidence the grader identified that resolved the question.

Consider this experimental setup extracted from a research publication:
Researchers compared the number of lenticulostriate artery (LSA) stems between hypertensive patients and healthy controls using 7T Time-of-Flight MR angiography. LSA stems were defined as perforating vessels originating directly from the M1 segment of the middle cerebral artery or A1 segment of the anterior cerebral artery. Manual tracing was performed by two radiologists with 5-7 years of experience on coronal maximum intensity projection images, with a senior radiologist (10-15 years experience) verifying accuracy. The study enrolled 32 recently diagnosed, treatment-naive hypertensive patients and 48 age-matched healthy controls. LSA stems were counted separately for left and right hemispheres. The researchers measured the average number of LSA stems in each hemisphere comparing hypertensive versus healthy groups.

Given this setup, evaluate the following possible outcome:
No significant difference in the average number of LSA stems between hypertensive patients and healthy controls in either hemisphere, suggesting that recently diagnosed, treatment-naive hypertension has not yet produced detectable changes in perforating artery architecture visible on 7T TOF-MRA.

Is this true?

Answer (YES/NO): NO